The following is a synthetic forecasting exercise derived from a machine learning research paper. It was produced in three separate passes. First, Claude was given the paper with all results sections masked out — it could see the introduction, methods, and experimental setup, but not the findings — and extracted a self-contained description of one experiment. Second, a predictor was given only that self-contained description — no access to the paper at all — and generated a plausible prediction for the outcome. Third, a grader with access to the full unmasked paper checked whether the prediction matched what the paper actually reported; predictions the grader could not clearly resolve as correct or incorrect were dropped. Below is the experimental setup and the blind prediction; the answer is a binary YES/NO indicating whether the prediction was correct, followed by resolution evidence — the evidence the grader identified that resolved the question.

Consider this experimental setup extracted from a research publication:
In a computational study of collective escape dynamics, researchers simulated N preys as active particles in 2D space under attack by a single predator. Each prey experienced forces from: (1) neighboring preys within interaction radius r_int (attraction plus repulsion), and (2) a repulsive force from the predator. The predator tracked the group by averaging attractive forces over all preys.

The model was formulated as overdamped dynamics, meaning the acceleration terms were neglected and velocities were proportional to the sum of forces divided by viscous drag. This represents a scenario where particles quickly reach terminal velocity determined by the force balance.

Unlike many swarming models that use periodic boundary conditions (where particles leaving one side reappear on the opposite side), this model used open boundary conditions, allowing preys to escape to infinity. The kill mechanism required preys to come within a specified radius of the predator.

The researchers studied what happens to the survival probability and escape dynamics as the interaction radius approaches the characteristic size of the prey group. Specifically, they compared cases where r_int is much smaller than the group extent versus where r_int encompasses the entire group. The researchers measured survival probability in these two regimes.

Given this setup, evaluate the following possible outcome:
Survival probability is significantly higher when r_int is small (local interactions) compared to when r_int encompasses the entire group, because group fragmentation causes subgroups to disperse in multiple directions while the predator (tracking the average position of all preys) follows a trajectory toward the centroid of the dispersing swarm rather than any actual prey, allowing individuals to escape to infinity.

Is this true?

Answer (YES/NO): NO